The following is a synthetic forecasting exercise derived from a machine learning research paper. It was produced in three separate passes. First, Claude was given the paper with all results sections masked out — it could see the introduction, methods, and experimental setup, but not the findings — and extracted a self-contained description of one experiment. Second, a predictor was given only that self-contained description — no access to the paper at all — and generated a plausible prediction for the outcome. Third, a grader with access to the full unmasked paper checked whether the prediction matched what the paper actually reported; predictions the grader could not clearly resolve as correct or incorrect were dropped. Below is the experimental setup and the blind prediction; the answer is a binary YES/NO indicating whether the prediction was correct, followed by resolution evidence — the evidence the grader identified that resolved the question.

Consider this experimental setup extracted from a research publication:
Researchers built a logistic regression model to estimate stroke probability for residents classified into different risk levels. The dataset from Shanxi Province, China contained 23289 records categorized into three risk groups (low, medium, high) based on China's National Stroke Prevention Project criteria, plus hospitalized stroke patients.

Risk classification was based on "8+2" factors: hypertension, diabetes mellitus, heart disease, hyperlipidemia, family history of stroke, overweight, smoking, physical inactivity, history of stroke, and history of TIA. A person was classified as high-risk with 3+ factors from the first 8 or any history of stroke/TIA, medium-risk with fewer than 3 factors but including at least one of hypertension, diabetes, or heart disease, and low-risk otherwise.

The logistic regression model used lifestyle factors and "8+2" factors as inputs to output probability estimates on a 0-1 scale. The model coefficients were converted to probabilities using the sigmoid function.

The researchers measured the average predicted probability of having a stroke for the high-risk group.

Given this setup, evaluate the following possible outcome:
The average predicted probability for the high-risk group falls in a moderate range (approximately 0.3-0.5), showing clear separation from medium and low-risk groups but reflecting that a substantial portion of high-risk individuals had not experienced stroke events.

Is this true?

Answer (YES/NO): NO